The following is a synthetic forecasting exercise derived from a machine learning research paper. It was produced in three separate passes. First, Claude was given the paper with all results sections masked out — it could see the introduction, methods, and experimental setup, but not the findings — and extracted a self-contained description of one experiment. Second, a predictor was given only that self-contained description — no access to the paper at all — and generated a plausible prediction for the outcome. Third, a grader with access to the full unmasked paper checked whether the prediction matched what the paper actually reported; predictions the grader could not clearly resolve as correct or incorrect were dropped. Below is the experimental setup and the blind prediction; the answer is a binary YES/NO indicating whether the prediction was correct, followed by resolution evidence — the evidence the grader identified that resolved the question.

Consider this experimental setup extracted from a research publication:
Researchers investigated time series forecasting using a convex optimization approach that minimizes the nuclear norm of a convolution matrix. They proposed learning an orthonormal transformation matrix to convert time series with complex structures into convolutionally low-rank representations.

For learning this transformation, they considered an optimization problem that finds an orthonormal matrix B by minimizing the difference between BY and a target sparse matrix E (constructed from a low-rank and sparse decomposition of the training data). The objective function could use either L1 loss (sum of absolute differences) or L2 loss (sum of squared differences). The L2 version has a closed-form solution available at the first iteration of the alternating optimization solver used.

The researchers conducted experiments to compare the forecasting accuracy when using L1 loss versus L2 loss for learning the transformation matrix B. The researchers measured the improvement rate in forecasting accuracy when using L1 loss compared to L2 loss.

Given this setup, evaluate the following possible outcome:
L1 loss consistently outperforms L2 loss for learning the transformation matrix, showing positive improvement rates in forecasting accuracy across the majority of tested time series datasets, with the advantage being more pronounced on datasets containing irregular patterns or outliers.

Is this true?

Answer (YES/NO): NO